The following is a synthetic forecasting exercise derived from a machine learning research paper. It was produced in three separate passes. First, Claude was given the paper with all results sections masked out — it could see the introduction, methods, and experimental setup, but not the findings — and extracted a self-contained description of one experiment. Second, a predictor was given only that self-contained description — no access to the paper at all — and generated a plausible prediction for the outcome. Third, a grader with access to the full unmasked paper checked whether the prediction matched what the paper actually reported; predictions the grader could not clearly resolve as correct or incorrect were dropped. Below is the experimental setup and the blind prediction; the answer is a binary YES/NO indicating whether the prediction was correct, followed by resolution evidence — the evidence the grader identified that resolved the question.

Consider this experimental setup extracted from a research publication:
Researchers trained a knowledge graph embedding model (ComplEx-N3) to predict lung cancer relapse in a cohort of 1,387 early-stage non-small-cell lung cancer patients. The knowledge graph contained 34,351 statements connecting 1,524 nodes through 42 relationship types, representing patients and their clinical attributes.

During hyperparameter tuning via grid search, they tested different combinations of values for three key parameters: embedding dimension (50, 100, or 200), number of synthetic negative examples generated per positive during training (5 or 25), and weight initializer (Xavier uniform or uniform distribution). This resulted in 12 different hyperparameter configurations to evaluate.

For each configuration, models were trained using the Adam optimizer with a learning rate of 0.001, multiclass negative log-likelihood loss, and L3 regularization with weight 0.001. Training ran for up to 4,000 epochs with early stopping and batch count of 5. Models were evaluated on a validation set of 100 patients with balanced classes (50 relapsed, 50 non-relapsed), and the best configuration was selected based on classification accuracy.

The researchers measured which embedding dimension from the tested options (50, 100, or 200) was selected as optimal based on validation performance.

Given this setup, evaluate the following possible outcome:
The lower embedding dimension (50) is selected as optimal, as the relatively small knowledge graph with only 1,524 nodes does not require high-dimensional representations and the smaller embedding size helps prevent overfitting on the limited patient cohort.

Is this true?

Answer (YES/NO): NO